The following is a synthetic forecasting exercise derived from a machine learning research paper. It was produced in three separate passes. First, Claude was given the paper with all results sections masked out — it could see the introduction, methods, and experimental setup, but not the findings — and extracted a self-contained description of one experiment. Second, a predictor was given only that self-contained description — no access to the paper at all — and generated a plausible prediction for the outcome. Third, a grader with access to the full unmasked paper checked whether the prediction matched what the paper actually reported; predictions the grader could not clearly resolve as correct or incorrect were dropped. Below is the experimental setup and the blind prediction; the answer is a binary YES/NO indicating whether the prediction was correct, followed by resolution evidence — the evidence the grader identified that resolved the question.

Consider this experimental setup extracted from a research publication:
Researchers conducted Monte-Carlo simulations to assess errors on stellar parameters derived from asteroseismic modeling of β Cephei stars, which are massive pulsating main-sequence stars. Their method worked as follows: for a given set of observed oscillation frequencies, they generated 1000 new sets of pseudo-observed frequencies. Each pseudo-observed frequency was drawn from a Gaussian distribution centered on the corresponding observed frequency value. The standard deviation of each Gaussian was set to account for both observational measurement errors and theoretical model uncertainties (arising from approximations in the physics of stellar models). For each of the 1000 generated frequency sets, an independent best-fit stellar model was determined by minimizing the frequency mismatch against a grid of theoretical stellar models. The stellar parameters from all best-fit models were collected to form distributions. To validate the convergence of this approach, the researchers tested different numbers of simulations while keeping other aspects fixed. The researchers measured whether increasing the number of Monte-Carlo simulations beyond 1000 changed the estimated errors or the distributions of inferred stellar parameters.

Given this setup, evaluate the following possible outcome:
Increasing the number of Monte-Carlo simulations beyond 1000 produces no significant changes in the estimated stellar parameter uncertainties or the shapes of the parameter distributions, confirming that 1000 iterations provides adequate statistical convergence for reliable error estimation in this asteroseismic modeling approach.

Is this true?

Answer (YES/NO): YES